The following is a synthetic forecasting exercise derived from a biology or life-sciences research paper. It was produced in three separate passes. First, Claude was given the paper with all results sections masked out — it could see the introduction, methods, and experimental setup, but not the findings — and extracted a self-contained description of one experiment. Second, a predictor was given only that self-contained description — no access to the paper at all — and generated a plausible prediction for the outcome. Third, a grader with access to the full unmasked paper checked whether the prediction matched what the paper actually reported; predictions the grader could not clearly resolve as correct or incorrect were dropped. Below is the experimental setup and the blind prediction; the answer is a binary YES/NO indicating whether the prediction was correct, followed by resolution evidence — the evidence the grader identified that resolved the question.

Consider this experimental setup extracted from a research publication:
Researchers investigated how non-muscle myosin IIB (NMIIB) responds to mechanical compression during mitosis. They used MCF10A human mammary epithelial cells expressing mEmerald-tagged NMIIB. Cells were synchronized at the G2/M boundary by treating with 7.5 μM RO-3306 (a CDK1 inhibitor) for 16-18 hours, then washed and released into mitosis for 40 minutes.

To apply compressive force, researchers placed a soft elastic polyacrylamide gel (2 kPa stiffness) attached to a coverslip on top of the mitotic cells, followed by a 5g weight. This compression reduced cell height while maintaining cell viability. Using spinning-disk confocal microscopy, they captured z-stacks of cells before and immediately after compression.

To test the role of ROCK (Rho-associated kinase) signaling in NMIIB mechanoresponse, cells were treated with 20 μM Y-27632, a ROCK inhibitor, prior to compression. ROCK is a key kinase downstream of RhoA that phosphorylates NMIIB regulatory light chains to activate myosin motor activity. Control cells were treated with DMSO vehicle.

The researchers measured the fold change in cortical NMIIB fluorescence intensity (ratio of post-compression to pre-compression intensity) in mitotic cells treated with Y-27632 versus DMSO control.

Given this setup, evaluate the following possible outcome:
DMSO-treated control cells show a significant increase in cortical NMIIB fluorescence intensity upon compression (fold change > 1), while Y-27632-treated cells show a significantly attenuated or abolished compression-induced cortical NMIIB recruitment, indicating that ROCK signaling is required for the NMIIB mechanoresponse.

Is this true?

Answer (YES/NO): YES